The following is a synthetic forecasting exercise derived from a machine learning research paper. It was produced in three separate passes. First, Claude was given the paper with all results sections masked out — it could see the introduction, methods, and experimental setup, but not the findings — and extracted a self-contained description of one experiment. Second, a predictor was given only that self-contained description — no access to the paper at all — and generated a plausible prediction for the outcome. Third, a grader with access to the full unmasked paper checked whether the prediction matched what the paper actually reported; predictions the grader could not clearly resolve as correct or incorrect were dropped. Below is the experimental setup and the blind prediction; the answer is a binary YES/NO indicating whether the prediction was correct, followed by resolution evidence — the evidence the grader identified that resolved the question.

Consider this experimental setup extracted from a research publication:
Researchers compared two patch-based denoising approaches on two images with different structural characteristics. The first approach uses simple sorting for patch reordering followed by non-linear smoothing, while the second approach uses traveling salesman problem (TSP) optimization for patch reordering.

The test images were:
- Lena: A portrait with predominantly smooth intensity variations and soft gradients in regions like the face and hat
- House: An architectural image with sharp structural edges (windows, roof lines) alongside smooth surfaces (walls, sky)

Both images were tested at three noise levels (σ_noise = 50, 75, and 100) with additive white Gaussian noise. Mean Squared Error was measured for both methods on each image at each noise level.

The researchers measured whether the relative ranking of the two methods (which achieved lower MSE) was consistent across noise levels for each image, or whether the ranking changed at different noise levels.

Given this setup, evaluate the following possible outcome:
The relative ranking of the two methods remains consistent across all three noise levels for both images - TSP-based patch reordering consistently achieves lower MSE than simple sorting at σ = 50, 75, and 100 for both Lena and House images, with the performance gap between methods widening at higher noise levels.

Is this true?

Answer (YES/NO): NO